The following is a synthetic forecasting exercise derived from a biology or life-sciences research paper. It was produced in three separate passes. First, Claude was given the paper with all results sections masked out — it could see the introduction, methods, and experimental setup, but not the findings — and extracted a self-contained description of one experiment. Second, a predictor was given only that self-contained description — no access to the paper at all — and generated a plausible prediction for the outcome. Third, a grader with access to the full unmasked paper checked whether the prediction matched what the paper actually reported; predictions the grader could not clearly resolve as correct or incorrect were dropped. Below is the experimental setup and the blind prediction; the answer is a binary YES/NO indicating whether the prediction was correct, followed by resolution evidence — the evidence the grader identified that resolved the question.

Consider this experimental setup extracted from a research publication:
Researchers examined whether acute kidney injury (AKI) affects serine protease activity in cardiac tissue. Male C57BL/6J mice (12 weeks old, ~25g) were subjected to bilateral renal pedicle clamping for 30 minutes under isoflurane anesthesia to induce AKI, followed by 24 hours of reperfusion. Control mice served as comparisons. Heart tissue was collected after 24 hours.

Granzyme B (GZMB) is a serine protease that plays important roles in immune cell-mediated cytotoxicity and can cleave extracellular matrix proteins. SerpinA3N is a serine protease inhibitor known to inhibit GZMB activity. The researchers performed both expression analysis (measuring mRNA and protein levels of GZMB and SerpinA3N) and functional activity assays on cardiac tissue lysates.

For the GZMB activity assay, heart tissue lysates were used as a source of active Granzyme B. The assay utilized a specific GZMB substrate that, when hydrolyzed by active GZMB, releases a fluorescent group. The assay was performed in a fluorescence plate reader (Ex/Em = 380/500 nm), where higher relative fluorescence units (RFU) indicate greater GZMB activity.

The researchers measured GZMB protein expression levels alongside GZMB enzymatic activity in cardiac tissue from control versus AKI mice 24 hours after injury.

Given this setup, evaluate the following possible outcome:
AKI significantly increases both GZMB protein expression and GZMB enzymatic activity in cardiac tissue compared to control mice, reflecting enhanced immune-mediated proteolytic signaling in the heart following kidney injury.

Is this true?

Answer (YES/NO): NO